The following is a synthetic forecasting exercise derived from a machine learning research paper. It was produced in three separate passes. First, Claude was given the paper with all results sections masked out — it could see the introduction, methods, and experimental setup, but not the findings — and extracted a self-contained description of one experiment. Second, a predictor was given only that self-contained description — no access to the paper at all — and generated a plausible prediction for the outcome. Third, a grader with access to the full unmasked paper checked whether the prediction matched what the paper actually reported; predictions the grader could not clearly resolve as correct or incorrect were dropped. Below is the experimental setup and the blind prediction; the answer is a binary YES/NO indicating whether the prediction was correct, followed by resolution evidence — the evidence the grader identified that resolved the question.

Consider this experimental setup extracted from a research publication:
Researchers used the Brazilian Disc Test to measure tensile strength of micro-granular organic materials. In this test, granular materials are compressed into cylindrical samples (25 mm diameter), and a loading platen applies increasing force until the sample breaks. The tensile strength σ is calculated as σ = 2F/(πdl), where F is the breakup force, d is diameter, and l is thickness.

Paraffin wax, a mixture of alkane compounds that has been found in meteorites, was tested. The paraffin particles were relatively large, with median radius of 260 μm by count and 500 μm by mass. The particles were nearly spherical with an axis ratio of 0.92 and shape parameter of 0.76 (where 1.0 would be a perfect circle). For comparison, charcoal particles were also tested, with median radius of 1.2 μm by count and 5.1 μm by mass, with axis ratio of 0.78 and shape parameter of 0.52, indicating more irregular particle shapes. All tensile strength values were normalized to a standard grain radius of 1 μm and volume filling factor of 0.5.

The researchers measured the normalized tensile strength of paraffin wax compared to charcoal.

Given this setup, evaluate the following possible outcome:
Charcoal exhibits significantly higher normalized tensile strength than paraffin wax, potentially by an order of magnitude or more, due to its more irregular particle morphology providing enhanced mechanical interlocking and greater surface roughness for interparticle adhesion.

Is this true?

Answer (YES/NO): NO